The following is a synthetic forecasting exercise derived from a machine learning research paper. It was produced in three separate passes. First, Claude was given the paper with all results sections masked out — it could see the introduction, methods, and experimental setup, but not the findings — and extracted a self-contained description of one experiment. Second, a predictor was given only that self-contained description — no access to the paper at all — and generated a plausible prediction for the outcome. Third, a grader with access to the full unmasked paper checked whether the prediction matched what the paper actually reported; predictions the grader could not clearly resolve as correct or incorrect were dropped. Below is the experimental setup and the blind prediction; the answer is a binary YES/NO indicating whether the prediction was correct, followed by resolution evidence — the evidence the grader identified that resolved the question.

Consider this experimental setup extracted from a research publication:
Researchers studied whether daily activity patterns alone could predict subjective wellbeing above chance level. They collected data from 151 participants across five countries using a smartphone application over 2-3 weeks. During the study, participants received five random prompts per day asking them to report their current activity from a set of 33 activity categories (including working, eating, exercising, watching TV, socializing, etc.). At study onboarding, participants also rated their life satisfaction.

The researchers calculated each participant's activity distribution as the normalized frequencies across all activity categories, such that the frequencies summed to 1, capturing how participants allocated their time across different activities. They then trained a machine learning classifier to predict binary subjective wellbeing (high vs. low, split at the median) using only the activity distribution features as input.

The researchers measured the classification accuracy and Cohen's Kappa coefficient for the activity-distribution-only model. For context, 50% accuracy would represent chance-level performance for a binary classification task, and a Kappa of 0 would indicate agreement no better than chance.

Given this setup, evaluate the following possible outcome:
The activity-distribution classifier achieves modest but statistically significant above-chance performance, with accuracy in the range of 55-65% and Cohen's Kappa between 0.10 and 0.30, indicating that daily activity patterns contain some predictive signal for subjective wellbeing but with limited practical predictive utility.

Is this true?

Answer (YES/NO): NO